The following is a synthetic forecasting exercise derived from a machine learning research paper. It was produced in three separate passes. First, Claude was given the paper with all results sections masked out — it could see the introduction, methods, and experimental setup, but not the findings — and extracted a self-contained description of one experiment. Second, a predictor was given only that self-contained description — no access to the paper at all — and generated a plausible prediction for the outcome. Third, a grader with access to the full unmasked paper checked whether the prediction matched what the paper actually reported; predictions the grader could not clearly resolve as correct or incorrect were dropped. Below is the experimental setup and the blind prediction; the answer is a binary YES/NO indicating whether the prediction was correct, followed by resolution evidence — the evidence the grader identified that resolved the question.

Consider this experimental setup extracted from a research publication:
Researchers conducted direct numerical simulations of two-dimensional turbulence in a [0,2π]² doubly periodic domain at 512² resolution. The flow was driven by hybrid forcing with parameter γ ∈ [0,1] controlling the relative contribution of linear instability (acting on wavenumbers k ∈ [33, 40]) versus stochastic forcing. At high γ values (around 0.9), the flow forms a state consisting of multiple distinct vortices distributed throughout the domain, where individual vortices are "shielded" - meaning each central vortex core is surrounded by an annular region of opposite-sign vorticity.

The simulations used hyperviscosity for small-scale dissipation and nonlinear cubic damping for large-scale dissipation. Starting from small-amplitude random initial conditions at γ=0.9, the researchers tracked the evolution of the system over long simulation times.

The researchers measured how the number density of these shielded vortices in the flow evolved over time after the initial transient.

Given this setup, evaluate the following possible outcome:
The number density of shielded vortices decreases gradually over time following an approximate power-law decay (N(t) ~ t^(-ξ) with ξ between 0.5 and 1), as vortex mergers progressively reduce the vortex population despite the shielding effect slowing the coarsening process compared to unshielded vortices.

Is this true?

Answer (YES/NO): NO